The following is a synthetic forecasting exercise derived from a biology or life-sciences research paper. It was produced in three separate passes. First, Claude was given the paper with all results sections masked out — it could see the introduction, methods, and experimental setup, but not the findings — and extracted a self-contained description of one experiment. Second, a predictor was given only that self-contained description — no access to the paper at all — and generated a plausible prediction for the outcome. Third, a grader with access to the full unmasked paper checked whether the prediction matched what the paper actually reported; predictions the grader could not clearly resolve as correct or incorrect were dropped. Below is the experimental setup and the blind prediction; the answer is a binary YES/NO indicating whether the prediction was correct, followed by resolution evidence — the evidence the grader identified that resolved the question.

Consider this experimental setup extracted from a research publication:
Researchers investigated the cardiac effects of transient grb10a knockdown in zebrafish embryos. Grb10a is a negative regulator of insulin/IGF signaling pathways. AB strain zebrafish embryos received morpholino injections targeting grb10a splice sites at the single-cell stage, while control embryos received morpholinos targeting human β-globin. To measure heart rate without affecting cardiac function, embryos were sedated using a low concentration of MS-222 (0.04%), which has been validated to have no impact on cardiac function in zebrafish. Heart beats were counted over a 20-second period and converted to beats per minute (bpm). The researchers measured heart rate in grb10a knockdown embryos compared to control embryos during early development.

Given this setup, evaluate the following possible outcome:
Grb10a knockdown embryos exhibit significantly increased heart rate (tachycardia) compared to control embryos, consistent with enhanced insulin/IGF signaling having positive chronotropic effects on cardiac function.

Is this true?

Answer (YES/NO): NO